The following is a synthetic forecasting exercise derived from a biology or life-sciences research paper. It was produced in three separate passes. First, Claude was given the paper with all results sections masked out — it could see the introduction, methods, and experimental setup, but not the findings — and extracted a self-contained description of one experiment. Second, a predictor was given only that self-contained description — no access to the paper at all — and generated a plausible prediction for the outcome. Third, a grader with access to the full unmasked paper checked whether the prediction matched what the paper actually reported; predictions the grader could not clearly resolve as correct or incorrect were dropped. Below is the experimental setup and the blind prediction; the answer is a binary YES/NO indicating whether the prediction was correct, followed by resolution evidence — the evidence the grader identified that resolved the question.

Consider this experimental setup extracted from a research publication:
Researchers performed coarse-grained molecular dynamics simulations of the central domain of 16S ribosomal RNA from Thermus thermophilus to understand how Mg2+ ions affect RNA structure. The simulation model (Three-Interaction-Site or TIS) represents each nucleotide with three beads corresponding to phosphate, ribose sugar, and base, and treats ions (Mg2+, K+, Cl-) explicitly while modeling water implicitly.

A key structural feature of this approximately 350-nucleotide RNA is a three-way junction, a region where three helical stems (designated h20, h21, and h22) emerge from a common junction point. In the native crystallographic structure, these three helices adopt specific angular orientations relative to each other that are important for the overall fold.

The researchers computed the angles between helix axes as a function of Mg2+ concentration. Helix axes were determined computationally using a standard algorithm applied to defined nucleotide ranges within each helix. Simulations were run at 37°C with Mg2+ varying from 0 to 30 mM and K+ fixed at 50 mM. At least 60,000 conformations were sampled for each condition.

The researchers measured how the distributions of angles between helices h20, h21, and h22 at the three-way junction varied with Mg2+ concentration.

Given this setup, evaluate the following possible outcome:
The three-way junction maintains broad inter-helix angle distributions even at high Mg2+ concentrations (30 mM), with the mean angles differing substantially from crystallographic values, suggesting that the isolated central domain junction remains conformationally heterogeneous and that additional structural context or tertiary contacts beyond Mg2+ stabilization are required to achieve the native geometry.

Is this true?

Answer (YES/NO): NO